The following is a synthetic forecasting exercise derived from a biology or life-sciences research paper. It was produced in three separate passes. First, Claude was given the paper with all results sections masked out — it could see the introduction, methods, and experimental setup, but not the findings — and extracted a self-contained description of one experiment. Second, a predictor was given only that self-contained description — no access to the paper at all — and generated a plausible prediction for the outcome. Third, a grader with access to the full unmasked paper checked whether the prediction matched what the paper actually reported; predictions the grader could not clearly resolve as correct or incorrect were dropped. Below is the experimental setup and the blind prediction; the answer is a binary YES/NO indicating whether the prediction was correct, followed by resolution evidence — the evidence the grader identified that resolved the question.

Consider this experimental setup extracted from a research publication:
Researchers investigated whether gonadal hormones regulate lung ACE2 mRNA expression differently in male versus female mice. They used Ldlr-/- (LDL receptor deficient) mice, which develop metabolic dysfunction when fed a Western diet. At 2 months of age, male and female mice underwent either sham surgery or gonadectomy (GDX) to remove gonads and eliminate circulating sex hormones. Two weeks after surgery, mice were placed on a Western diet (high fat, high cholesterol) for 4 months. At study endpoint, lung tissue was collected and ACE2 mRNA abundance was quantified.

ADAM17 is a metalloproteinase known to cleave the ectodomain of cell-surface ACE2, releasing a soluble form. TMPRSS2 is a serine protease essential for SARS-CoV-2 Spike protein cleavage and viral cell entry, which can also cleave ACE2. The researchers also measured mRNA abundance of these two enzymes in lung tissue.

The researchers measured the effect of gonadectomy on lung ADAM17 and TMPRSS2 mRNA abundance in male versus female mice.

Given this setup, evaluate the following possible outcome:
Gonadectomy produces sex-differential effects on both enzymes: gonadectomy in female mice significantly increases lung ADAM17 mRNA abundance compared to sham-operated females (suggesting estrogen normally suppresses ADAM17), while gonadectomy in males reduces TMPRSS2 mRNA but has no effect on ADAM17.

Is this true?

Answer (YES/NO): NO